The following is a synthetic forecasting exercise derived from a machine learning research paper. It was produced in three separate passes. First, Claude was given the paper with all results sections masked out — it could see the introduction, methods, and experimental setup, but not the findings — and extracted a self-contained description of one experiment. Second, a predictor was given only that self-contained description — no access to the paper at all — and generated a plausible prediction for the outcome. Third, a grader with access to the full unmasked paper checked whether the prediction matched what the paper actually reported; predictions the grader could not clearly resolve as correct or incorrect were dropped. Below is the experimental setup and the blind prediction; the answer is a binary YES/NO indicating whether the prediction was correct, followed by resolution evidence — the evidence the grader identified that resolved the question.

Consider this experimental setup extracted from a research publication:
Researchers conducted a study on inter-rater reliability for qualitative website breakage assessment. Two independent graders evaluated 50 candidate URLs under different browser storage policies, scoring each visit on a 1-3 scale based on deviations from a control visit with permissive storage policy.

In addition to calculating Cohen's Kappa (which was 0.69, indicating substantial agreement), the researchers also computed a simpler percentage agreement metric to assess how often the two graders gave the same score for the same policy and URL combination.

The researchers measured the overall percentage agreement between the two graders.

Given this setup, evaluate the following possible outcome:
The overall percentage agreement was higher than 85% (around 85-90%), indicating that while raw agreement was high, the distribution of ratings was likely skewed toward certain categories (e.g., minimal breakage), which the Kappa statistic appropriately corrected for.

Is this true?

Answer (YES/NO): NO